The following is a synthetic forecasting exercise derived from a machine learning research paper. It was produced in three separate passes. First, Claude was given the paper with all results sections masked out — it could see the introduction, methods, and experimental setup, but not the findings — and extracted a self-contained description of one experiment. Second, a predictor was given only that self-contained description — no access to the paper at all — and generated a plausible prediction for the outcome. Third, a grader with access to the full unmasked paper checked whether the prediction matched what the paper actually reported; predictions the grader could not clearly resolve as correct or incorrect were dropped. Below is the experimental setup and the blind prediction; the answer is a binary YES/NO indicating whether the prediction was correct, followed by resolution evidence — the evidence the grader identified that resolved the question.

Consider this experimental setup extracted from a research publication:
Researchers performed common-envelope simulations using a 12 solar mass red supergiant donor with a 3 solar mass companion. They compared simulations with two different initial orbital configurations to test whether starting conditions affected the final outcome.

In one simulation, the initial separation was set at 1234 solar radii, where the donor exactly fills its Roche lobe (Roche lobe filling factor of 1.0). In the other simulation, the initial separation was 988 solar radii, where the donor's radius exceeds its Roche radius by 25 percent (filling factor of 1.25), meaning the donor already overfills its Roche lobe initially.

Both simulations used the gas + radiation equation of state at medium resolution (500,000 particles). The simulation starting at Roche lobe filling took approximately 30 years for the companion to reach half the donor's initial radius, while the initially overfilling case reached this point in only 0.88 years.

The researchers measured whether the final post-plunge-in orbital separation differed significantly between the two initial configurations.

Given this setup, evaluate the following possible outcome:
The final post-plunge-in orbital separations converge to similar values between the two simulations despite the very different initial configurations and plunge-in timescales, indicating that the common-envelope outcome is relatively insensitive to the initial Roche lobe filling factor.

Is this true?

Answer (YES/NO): YES